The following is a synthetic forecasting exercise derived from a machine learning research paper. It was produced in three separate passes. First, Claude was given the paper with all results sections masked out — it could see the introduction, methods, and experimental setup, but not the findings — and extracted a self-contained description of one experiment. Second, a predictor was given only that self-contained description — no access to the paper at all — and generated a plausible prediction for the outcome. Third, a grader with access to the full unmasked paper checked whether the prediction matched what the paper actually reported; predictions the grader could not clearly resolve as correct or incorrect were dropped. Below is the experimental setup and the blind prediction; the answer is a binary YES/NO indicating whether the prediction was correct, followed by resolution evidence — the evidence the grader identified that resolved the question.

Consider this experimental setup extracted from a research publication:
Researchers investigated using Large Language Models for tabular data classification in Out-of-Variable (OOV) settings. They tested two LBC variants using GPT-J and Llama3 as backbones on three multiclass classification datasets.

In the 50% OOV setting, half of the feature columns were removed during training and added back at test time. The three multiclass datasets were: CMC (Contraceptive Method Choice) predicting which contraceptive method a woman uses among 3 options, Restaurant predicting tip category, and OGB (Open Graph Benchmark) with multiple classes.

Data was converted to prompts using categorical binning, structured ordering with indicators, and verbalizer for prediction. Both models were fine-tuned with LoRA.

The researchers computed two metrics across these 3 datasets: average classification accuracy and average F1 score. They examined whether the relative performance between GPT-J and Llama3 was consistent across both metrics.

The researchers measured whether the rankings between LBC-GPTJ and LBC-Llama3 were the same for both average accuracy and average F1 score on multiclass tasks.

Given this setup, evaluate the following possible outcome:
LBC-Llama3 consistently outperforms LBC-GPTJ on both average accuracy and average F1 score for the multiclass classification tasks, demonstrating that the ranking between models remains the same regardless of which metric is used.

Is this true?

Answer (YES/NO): YES